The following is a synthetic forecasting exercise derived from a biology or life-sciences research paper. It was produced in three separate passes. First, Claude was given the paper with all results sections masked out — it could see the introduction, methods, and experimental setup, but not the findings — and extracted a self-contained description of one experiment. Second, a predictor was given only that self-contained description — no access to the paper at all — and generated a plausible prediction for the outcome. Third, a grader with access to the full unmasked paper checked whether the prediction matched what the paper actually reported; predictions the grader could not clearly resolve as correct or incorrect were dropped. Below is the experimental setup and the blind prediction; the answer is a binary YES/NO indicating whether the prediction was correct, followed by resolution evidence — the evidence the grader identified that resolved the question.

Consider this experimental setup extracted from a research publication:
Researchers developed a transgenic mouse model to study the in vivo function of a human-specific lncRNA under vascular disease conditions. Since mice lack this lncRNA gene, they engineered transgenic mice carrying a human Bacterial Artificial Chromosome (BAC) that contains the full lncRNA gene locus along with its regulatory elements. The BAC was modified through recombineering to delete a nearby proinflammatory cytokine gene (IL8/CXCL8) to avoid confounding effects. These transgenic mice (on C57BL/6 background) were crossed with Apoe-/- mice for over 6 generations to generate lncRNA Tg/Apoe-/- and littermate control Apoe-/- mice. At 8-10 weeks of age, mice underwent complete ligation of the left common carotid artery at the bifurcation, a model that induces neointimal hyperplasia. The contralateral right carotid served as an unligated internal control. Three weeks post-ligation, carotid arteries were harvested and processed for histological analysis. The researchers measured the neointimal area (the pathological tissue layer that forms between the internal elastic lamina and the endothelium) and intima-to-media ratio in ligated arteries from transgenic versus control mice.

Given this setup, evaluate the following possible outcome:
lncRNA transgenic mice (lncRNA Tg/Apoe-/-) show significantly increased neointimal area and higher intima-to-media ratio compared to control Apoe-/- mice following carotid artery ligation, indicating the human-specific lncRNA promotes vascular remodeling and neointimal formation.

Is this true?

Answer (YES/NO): YES